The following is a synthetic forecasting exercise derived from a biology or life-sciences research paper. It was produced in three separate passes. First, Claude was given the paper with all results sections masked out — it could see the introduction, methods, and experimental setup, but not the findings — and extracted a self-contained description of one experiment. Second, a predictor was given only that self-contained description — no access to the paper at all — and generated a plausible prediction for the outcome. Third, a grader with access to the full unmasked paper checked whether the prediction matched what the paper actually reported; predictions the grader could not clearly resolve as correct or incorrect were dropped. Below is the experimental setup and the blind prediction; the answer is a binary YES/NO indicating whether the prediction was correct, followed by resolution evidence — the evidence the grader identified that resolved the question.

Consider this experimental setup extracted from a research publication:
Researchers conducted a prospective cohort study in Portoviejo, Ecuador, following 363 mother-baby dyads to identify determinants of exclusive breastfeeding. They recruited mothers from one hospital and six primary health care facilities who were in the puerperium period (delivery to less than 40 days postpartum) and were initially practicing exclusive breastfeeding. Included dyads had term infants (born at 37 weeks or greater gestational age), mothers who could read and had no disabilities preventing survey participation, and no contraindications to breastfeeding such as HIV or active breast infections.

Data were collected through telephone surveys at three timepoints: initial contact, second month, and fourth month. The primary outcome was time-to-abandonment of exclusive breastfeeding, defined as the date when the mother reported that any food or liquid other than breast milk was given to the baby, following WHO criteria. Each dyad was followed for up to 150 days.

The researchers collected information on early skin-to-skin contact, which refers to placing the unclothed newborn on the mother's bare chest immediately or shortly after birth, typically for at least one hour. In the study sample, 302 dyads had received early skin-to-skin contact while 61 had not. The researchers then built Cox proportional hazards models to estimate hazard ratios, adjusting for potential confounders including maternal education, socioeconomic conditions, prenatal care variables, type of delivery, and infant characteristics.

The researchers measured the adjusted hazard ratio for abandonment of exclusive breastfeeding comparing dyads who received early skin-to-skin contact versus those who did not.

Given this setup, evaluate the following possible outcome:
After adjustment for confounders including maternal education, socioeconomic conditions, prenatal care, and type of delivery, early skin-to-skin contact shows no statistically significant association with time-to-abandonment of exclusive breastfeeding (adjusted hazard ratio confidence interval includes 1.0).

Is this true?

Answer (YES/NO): NO